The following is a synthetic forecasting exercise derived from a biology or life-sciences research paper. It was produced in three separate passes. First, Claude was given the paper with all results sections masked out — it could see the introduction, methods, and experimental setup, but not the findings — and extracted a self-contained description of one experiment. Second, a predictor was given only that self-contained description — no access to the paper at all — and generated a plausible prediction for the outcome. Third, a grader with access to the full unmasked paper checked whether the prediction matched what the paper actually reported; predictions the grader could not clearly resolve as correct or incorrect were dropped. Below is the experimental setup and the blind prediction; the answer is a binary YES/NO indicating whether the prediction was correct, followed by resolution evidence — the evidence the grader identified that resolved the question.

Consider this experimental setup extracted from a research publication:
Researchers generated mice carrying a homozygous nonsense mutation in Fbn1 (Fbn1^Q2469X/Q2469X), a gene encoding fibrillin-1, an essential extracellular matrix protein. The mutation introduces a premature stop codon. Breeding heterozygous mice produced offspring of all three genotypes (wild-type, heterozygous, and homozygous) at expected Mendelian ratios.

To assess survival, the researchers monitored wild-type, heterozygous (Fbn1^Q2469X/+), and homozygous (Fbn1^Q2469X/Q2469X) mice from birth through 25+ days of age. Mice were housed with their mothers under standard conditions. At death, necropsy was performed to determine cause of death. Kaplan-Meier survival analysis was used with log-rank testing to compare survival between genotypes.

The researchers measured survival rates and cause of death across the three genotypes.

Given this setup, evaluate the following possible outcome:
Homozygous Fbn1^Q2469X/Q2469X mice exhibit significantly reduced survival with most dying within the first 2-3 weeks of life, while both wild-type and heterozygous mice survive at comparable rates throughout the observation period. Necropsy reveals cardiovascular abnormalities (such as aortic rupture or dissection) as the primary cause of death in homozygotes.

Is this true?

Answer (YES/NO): YES